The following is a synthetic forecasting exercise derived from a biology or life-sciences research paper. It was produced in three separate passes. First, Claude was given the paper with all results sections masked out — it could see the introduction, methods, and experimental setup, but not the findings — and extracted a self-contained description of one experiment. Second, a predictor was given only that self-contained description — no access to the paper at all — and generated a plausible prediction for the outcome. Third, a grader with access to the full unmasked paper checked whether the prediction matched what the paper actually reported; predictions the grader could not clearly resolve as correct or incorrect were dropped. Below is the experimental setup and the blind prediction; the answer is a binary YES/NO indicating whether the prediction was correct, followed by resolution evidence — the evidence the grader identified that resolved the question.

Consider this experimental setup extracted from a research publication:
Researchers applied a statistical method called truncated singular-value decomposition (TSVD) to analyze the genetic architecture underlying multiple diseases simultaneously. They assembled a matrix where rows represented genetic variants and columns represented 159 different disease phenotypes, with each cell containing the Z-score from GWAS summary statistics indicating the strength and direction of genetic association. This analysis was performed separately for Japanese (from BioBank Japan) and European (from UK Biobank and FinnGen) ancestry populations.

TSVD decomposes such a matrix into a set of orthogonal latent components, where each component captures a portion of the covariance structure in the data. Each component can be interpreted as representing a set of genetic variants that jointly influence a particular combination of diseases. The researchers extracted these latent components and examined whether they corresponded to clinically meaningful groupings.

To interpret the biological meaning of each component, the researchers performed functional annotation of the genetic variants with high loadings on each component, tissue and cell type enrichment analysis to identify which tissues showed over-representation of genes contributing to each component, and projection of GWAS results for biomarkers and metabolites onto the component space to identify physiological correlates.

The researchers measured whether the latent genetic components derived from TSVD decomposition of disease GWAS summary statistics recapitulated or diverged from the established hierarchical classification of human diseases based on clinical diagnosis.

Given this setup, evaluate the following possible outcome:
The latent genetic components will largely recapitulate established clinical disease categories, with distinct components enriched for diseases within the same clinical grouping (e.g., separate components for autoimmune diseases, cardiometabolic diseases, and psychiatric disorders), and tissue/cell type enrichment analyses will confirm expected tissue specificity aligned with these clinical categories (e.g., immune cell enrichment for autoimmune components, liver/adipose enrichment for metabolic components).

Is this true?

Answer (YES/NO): YES